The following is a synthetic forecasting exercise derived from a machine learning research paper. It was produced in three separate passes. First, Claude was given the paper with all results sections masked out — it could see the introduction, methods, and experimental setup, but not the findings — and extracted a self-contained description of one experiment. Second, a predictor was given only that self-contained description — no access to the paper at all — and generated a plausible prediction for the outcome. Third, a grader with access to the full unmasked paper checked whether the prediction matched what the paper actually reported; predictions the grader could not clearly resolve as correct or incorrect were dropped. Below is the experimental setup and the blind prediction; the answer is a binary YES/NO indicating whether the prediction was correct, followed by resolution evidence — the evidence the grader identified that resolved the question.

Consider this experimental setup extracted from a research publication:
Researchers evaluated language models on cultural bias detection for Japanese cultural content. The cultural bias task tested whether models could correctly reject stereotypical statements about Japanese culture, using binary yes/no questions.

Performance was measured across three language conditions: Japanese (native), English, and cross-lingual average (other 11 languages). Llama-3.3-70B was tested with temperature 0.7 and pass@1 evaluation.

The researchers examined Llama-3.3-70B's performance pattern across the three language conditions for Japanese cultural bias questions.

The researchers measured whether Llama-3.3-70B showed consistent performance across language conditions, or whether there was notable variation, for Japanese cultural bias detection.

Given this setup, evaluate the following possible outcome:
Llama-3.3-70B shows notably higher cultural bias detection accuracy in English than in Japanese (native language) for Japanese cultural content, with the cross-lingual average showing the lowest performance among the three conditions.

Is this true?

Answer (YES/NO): NO